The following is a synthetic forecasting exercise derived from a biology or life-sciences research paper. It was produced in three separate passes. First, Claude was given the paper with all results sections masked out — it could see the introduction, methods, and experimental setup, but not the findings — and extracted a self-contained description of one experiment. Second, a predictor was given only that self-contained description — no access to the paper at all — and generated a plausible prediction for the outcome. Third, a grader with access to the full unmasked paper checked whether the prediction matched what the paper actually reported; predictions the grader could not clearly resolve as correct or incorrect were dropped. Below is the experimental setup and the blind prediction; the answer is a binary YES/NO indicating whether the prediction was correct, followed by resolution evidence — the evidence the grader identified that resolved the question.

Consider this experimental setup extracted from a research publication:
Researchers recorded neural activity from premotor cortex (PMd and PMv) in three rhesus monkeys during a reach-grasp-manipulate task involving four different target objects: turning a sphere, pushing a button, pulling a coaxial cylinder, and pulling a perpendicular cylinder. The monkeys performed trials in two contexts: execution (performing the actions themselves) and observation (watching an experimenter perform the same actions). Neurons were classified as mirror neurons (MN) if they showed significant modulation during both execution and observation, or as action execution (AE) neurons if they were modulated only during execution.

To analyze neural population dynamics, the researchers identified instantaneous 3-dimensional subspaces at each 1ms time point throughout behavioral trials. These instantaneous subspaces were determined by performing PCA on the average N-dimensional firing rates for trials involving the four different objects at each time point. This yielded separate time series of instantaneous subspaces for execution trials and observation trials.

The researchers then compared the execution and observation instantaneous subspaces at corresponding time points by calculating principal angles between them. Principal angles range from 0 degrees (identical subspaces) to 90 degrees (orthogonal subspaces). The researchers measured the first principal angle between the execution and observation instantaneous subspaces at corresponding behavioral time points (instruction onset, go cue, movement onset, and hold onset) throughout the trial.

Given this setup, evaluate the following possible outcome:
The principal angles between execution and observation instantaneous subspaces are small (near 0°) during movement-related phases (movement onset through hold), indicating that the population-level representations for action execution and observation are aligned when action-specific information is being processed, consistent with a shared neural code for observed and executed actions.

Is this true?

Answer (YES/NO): NO